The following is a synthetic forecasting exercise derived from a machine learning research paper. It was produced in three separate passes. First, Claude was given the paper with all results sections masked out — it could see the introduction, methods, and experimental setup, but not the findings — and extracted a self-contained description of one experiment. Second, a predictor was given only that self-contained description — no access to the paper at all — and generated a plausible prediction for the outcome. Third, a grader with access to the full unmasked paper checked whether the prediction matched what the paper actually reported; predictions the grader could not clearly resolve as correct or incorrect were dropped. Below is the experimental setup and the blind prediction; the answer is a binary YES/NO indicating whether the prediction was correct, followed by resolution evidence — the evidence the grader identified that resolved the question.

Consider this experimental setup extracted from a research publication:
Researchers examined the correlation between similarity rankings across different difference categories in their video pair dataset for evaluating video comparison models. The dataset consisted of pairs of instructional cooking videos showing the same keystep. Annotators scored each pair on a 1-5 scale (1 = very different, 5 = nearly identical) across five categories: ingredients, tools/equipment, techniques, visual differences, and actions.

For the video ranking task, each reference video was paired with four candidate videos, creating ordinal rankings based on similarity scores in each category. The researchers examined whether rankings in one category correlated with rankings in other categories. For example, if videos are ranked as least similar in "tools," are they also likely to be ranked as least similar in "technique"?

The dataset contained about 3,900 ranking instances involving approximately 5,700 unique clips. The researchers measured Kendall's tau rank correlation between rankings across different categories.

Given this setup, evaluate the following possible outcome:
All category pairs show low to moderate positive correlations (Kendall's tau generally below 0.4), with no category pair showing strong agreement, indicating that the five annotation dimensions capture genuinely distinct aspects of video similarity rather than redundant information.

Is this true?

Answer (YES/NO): NO